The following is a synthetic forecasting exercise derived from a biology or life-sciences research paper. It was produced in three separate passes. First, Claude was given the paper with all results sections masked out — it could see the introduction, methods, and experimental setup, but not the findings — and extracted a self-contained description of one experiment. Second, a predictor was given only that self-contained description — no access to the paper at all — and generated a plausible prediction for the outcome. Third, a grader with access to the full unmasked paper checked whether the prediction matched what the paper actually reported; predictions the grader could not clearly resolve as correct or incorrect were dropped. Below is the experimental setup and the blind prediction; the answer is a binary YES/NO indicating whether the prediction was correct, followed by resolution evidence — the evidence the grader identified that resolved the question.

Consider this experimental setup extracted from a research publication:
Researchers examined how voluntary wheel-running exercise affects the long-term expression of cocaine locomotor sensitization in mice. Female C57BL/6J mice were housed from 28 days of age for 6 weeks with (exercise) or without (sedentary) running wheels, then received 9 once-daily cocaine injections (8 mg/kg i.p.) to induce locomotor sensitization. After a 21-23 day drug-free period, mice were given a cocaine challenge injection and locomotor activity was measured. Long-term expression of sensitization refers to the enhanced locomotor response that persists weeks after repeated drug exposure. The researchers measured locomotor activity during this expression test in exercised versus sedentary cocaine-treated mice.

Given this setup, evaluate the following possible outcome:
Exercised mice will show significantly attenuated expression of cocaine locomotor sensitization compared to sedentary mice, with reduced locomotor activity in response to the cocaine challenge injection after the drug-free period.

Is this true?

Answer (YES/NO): YES